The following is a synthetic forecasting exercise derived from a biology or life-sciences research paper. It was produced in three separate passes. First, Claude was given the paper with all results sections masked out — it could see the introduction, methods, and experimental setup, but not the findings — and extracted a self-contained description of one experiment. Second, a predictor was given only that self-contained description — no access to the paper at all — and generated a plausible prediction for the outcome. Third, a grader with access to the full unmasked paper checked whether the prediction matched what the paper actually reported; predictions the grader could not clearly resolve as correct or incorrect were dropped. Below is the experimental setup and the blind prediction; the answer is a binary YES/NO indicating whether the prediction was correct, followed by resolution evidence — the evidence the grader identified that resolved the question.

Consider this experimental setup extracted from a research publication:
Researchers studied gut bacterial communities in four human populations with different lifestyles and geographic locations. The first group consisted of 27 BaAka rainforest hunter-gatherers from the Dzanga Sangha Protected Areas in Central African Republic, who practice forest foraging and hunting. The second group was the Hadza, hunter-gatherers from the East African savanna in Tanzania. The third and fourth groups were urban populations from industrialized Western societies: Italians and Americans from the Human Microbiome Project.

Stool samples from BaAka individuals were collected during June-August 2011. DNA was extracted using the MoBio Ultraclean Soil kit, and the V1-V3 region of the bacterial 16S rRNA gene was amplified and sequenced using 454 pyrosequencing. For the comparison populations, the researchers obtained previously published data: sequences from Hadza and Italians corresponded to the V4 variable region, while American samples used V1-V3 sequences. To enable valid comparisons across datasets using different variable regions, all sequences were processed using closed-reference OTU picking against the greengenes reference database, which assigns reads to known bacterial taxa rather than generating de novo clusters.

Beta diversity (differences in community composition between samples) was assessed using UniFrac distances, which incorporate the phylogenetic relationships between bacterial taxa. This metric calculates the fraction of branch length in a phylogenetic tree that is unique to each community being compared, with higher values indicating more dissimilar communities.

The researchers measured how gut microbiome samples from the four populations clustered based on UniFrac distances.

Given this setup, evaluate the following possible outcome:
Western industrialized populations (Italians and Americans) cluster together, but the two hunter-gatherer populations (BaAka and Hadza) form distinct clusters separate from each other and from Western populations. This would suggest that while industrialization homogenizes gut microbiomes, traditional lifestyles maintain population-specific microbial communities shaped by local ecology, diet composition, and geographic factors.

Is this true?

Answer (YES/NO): NO